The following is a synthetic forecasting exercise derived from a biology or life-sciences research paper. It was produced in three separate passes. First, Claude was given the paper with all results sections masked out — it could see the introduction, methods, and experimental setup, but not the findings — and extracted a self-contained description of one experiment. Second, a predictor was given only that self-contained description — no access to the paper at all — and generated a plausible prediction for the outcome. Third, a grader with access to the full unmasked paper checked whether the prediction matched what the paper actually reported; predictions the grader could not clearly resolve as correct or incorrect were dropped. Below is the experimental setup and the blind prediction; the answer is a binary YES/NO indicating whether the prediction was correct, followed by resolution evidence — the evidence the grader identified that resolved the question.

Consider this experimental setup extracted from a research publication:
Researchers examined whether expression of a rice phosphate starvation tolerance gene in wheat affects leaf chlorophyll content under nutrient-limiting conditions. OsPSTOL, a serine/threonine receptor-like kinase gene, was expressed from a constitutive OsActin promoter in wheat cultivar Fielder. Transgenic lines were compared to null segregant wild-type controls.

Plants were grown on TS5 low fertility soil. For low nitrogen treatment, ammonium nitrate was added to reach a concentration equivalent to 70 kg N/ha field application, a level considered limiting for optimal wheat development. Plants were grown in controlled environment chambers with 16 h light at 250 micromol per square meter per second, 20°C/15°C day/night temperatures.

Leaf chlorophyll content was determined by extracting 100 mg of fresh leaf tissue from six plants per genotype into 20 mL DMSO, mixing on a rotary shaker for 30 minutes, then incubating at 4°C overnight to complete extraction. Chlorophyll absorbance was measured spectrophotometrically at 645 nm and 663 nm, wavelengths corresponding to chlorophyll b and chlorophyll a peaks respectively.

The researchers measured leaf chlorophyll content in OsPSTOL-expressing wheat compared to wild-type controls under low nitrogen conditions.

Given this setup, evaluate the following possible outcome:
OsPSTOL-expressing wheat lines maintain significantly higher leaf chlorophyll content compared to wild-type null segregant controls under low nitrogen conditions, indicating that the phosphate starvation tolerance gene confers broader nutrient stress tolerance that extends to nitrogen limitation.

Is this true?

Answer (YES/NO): NO